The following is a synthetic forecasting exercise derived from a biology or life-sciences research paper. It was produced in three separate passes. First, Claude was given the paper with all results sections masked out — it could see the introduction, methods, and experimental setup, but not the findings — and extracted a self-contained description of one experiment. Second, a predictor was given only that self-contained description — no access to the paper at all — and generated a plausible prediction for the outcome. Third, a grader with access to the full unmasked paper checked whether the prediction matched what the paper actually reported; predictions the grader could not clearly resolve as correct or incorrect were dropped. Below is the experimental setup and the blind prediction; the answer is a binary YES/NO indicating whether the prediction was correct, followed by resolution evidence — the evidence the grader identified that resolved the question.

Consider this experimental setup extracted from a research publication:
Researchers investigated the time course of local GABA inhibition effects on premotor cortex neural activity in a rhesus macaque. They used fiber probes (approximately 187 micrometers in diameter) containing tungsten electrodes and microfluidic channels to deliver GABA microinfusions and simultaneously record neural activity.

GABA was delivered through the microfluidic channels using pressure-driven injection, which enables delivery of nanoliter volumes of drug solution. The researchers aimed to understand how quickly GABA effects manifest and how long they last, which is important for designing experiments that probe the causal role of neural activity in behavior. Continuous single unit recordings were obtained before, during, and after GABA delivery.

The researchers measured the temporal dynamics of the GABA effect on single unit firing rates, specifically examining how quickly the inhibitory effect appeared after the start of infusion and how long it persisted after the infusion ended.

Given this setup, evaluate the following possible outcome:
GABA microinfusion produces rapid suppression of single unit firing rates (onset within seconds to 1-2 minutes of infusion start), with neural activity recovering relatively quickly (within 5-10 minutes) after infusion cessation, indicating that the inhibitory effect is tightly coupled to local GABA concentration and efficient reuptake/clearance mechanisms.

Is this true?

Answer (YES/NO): NO